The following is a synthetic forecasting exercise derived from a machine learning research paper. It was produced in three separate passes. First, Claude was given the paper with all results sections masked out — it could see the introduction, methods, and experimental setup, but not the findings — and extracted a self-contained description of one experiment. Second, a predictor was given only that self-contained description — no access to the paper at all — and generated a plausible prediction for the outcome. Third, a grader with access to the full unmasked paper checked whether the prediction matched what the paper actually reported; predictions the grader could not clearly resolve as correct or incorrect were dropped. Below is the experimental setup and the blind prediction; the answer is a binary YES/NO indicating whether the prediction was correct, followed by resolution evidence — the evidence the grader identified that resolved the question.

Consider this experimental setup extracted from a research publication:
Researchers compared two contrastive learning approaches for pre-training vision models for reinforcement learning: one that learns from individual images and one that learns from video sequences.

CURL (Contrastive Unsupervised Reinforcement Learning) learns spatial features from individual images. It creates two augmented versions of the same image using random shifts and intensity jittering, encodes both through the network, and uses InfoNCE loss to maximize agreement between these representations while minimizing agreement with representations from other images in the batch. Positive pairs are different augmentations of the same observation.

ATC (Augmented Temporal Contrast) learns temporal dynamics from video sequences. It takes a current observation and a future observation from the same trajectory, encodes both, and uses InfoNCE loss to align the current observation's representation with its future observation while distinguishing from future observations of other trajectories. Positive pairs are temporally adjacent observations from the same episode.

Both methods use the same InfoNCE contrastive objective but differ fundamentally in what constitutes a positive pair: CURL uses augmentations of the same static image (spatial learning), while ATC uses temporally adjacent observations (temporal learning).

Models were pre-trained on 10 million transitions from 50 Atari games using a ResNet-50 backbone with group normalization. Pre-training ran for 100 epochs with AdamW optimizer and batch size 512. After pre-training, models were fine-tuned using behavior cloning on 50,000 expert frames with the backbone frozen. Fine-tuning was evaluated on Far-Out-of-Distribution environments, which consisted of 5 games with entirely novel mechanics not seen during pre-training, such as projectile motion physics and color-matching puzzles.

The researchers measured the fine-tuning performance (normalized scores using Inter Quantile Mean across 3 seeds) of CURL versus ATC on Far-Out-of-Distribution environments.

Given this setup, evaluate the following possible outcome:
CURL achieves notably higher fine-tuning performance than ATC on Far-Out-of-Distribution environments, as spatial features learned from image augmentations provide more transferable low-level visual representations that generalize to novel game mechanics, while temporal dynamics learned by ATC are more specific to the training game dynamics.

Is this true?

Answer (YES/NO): NO